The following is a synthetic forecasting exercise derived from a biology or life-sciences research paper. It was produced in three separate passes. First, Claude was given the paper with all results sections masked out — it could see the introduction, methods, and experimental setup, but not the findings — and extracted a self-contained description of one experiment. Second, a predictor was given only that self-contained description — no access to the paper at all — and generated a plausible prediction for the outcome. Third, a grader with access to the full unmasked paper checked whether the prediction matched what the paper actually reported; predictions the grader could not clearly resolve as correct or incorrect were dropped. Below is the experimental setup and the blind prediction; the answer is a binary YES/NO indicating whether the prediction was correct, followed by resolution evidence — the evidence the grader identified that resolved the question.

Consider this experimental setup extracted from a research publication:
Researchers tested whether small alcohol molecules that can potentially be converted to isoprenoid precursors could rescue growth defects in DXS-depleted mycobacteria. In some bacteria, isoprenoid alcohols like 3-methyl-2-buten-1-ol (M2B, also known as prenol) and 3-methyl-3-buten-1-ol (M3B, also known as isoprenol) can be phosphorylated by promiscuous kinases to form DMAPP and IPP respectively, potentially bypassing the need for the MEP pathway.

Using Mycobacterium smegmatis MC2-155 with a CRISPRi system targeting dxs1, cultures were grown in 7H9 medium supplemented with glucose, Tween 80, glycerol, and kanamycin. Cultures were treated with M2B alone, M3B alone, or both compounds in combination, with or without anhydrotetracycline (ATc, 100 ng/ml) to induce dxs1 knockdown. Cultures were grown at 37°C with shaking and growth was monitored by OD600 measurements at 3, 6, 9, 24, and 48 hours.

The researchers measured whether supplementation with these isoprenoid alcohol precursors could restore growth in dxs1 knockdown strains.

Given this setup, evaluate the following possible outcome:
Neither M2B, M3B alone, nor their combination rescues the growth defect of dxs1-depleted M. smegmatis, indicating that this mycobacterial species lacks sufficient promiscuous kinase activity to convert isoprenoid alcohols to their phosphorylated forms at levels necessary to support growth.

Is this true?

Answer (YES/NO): YES